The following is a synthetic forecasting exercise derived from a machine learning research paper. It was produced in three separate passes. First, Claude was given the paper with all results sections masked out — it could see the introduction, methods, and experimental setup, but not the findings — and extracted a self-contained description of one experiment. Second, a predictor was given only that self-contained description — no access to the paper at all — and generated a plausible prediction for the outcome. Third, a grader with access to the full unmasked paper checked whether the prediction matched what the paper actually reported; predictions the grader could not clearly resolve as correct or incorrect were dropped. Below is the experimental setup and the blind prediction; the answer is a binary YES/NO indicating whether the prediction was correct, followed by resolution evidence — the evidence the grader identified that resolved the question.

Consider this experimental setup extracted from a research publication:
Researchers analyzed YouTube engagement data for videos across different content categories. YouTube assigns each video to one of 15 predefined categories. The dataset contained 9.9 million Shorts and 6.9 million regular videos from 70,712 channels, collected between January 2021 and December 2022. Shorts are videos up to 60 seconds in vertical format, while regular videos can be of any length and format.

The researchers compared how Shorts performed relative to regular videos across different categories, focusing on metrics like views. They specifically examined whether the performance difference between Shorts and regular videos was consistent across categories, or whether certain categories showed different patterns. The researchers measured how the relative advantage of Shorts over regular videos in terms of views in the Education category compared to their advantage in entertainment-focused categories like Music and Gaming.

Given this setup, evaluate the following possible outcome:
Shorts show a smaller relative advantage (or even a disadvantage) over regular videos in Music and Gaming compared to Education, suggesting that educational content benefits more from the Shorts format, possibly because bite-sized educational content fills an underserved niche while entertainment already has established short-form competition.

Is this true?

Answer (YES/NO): YES